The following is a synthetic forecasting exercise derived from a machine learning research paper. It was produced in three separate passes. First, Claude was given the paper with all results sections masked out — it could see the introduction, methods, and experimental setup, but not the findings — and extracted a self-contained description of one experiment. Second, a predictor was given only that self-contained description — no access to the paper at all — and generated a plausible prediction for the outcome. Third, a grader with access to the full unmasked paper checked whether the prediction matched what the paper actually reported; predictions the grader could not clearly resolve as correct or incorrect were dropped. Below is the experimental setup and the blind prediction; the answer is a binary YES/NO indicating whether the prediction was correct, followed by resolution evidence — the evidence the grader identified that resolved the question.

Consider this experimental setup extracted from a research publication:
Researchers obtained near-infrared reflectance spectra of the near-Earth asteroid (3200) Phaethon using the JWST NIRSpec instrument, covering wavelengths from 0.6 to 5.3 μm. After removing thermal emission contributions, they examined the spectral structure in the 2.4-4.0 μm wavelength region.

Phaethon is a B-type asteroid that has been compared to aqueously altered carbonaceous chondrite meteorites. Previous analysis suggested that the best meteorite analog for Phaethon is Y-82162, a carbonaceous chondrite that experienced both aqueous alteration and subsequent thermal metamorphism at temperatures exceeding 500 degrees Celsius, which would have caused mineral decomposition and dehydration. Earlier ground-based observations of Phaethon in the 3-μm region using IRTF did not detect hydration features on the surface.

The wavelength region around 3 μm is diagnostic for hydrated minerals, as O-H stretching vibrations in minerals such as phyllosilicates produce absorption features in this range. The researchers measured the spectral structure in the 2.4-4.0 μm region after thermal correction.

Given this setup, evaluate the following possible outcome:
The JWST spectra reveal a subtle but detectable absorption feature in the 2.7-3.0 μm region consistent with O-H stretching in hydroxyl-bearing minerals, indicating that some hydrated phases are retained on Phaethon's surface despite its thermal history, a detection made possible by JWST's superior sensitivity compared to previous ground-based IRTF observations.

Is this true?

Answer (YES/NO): NO